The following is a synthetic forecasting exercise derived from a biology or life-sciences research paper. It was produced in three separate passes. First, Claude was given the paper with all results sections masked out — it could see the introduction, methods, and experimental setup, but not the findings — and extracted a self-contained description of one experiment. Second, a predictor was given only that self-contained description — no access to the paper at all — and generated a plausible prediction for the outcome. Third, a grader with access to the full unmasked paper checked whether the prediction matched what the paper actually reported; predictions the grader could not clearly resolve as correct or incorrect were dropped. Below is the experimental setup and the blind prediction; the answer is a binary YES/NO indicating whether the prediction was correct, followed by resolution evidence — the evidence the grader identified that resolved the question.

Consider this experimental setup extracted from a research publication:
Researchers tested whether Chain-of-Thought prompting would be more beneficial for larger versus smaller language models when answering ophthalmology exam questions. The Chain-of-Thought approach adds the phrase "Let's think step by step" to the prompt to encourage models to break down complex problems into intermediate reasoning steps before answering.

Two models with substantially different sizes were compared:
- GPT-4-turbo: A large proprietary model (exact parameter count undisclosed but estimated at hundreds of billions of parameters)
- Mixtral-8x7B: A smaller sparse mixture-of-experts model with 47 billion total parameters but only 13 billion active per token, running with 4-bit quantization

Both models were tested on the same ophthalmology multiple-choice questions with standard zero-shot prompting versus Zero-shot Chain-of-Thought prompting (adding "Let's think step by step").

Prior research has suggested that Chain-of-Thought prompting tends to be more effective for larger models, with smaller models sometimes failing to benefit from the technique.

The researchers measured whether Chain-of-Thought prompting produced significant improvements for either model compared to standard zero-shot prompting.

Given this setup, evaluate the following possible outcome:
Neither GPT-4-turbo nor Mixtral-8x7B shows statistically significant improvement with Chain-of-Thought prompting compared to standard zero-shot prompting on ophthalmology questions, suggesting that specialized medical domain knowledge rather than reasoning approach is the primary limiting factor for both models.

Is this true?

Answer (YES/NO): YES